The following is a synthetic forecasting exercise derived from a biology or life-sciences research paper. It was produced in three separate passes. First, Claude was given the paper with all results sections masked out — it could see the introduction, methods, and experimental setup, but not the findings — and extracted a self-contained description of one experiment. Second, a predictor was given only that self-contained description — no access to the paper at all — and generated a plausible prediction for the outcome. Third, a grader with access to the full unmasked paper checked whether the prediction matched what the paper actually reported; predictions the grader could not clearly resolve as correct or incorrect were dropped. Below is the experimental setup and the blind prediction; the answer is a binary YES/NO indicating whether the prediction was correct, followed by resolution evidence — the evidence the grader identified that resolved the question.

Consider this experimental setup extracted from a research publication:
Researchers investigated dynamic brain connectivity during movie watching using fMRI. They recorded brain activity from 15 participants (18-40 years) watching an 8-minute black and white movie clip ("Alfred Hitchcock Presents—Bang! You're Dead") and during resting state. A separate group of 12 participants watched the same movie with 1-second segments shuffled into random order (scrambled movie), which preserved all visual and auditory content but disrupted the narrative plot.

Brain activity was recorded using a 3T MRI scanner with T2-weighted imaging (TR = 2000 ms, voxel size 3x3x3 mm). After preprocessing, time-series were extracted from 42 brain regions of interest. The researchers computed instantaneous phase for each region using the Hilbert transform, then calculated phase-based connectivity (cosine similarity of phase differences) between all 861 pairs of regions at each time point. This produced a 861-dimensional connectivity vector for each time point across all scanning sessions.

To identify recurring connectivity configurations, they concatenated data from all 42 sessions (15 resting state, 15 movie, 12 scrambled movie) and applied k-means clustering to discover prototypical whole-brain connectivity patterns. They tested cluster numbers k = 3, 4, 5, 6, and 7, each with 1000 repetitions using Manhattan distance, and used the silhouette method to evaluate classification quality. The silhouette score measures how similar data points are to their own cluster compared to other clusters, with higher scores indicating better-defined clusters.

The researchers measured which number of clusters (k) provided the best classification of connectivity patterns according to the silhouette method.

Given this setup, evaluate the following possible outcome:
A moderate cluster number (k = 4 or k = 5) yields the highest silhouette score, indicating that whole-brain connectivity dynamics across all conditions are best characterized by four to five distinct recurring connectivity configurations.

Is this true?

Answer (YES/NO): YES